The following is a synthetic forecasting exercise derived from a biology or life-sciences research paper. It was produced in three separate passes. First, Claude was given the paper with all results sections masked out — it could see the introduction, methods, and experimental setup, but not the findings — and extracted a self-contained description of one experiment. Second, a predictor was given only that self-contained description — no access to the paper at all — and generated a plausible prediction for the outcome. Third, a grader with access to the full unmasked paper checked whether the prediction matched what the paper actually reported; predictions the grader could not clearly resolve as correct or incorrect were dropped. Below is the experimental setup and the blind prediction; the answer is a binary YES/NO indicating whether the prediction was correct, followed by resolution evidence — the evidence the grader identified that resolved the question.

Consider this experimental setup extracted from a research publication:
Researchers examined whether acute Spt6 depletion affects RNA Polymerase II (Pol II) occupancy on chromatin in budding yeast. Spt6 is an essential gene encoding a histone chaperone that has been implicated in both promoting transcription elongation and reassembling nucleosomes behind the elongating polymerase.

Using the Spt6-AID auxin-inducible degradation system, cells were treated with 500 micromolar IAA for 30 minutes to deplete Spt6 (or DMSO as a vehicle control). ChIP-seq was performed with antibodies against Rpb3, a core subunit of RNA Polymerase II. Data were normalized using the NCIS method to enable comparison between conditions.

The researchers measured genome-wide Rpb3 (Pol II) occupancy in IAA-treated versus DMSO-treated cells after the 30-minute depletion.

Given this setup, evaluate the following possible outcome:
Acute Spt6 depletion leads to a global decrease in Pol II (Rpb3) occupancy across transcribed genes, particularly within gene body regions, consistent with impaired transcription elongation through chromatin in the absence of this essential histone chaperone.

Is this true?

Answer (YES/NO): NO